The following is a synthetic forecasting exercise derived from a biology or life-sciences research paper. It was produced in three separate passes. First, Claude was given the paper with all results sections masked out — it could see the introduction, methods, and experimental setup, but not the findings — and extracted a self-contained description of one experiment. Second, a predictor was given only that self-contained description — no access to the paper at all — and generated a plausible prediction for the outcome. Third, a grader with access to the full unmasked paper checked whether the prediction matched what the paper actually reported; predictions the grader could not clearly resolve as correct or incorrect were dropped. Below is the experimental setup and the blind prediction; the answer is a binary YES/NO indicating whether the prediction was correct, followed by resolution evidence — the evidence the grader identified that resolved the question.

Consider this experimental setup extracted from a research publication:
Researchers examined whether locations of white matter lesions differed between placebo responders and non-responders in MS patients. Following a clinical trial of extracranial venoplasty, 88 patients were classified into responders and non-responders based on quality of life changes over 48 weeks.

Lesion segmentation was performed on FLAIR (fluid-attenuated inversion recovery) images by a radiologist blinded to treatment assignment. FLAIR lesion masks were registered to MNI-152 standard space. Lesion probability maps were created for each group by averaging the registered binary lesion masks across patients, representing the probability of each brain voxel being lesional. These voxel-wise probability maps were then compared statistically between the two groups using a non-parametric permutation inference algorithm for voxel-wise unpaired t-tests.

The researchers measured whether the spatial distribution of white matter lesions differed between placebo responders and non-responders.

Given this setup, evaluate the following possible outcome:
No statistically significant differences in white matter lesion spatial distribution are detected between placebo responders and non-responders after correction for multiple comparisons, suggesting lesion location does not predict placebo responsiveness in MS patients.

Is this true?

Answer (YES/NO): YES